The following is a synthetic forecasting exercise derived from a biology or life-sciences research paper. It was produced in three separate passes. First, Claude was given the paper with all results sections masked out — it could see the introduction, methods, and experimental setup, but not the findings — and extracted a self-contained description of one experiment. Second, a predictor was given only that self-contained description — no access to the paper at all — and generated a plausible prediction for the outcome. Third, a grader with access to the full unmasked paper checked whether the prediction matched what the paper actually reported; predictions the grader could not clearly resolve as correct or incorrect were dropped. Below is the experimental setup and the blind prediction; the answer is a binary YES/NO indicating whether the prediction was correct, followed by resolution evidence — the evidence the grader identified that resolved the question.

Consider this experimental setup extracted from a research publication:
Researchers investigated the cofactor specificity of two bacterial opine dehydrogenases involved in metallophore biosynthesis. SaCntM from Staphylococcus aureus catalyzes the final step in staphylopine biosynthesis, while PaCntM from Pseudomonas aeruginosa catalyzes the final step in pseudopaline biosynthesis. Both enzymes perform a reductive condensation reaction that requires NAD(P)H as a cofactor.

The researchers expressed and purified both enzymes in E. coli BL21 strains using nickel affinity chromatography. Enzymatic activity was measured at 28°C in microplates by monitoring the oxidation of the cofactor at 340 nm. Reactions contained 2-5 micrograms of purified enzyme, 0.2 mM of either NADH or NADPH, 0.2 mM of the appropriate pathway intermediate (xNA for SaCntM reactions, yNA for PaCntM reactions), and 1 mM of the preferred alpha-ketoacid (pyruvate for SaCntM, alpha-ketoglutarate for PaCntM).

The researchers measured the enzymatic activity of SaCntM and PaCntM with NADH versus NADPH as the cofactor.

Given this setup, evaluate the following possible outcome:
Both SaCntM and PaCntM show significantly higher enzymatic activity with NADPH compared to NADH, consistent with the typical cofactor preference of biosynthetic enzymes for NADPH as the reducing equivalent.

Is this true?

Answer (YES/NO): NO